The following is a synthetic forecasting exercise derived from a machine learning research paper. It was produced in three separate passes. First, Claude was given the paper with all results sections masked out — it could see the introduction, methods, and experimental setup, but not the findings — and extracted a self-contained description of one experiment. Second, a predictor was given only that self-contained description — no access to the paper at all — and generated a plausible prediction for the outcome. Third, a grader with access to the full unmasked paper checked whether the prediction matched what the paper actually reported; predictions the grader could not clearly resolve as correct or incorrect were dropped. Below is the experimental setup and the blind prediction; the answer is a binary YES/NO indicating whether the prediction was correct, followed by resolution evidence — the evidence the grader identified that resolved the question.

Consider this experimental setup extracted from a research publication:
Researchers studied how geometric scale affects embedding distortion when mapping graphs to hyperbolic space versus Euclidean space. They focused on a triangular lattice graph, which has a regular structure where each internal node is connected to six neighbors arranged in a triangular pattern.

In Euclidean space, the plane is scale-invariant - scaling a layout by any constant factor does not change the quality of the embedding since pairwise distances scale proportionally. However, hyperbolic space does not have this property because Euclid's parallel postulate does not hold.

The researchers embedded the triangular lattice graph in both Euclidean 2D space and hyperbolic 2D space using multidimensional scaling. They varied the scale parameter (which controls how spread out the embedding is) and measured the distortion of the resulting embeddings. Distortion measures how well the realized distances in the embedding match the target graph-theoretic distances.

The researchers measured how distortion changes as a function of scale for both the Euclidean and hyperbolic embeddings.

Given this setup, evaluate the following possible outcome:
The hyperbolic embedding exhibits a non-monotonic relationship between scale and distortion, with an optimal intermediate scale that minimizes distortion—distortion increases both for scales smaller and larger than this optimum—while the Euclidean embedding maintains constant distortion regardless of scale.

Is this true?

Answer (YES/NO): NO